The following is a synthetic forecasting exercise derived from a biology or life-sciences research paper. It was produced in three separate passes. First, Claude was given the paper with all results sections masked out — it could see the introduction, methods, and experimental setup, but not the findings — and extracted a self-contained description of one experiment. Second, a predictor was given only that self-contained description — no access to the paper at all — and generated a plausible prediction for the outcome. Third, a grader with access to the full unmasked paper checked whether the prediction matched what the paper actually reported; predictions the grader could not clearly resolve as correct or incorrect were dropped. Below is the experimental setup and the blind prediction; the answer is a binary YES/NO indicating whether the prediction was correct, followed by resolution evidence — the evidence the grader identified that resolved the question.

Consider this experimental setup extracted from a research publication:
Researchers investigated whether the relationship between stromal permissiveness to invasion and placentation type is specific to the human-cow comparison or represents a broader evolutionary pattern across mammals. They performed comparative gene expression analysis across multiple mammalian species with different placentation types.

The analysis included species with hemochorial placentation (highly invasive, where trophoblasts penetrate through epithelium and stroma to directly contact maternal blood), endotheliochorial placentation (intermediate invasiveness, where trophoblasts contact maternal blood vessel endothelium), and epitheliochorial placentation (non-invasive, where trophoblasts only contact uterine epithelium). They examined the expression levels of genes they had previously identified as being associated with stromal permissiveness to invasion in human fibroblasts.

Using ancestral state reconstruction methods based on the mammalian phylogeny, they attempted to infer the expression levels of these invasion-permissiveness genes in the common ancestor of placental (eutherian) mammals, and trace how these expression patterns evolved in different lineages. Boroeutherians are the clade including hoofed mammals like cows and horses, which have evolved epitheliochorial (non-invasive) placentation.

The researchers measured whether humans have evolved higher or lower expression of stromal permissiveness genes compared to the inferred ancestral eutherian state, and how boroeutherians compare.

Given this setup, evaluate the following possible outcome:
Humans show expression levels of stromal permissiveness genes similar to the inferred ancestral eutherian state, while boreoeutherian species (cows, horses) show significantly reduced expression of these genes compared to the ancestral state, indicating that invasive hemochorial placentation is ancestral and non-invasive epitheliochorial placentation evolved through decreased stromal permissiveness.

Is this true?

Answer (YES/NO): NO